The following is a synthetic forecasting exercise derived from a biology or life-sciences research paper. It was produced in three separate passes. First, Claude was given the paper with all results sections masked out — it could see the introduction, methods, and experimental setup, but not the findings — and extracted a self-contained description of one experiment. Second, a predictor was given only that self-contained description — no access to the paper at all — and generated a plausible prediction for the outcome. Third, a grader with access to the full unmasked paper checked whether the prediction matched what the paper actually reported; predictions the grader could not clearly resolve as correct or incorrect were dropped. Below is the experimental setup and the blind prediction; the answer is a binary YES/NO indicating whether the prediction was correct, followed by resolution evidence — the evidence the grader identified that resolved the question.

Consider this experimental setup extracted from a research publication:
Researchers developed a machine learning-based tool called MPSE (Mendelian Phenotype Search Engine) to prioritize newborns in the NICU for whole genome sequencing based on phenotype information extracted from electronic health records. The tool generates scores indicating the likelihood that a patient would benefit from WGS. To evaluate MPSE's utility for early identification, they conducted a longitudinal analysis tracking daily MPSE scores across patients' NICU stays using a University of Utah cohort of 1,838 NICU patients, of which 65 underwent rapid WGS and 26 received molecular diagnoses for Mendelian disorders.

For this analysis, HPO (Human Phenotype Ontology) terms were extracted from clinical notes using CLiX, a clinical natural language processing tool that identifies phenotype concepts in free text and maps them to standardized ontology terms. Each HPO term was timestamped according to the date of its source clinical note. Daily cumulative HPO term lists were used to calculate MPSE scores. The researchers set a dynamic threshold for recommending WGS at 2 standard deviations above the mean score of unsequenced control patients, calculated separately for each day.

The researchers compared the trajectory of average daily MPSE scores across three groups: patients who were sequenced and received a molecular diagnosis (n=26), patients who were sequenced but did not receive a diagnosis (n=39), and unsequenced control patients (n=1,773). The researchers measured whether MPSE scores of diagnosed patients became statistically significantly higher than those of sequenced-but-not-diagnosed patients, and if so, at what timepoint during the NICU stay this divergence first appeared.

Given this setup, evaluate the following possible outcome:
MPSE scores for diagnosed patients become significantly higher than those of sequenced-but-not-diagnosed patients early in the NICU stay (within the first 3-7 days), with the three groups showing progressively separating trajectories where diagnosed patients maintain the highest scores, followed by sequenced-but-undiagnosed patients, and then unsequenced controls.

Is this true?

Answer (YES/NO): NO